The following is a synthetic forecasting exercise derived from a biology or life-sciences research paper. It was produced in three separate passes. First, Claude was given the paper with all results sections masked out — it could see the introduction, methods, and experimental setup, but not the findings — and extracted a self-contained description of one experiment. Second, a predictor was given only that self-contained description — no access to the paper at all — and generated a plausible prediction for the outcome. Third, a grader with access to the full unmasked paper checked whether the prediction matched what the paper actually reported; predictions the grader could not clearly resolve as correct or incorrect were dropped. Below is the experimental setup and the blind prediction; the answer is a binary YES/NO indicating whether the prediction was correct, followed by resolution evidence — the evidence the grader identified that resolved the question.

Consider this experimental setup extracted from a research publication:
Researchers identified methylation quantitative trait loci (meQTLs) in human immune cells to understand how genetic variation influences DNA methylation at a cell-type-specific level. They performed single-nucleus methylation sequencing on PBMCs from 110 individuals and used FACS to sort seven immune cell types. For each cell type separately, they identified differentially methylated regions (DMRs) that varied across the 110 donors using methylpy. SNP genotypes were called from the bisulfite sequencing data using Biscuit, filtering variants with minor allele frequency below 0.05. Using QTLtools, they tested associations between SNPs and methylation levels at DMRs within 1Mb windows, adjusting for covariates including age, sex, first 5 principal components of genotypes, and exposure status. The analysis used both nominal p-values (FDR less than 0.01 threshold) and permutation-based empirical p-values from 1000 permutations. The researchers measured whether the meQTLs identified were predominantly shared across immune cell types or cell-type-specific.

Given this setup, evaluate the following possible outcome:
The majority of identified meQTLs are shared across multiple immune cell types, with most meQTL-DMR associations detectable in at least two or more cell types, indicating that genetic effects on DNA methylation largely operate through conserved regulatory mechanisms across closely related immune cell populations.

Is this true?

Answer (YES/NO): NO